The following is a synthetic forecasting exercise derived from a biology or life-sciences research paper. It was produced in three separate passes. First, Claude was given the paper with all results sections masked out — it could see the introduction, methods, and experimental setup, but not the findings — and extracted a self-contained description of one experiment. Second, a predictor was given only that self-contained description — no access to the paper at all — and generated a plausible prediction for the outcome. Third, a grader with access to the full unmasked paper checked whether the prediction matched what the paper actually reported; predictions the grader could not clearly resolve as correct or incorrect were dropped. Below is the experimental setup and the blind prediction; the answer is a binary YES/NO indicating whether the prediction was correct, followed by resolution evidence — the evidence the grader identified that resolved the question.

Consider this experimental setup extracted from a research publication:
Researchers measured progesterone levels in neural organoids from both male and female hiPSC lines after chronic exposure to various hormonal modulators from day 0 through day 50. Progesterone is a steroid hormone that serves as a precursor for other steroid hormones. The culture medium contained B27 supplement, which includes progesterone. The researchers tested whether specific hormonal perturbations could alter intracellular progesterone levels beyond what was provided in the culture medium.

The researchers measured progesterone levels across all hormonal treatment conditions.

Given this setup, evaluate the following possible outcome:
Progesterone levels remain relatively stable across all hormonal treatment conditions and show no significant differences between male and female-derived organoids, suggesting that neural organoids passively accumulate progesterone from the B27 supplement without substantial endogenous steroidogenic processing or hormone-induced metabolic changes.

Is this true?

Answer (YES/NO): NO